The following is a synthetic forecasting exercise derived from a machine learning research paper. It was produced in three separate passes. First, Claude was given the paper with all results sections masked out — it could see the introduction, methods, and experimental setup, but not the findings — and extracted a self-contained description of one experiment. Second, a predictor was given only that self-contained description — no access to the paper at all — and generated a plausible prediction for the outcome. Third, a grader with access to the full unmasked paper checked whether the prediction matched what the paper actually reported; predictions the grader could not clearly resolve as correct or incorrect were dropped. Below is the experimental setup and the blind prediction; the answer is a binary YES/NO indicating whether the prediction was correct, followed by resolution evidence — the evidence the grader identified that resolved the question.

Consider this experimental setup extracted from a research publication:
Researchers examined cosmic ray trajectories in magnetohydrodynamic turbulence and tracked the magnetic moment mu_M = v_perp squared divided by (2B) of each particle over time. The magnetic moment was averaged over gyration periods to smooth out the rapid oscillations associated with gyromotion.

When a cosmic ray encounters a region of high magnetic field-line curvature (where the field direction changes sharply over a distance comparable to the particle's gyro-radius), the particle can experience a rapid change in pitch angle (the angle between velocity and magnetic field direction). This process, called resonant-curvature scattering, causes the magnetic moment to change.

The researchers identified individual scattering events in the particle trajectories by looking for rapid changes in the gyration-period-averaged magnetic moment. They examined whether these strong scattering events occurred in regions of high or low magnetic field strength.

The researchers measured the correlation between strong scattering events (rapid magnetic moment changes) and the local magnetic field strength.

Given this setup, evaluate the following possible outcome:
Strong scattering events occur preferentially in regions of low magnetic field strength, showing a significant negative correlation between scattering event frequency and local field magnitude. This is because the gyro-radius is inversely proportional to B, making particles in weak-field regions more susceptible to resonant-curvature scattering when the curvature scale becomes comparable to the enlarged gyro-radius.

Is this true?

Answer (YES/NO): YES